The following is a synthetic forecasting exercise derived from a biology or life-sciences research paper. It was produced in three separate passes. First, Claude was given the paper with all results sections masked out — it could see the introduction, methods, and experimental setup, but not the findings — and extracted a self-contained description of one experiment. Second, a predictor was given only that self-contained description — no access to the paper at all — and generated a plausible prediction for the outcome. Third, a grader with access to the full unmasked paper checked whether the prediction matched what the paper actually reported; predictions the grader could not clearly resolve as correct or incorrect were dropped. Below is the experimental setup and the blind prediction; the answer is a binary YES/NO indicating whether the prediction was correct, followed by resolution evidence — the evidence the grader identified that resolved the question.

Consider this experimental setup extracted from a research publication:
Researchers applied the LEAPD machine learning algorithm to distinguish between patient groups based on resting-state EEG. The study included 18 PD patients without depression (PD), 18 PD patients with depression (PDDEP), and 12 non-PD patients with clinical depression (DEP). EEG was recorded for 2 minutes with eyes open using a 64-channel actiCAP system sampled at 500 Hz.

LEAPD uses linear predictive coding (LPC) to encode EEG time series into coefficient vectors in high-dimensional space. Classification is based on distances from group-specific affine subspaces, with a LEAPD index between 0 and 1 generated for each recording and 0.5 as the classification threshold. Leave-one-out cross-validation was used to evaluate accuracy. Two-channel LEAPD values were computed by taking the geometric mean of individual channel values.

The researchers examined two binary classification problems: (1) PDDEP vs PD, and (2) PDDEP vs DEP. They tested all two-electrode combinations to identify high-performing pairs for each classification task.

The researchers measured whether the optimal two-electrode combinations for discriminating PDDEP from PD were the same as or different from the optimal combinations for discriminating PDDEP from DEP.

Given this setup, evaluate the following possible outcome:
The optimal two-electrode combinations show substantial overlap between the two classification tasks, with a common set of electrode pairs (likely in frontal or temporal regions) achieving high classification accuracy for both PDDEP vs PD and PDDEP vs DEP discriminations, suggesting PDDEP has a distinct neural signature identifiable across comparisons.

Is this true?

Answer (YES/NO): NO